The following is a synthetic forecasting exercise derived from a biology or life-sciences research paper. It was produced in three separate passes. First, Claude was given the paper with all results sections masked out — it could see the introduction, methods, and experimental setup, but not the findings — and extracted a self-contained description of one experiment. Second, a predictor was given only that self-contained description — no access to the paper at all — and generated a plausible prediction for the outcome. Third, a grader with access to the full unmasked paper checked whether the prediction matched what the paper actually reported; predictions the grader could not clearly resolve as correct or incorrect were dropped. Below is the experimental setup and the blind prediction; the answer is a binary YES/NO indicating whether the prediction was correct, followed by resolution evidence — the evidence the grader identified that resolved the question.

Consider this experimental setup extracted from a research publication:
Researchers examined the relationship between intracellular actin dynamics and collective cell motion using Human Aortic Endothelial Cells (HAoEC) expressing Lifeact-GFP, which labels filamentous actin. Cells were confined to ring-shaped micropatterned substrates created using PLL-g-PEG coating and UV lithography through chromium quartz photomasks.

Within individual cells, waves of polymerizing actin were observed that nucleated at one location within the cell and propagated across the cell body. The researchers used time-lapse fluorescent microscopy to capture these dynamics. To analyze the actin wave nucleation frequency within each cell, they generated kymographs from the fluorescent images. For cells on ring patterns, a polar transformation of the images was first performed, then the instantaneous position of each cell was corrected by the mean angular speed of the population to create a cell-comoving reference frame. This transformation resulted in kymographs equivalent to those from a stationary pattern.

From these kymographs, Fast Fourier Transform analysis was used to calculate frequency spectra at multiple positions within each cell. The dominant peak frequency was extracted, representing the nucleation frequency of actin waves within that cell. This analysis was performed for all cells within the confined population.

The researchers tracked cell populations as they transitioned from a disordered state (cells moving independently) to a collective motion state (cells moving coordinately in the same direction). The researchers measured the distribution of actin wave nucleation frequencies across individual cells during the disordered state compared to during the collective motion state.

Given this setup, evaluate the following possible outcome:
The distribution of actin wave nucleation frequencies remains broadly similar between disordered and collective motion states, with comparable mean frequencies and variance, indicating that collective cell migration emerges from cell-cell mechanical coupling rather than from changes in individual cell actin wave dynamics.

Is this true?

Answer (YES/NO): NO